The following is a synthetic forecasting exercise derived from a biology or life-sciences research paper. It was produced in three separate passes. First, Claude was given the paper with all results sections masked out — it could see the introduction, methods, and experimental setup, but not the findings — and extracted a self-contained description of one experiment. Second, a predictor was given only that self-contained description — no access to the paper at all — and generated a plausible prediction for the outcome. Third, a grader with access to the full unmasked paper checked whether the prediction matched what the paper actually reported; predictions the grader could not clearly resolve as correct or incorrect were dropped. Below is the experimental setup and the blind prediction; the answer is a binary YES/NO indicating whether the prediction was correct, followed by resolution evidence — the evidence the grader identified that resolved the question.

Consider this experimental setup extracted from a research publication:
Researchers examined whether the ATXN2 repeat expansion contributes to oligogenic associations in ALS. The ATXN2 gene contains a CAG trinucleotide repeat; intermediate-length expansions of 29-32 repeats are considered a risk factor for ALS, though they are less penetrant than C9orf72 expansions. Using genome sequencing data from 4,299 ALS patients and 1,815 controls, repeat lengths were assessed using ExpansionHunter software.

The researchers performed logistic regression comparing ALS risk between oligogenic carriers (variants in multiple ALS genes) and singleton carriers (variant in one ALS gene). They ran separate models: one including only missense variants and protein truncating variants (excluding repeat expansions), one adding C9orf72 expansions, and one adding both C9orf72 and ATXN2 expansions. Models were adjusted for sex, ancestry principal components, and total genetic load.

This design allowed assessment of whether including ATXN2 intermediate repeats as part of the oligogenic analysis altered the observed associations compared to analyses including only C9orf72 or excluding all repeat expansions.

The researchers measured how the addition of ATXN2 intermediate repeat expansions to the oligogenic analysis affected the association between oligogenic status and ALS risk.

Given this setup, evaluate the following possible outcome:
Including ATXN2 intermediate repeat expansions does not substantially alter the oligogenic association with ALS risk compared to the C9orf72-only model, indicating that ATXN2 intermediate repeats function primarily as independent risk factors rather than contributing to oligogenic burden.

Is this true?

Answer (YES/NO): NO